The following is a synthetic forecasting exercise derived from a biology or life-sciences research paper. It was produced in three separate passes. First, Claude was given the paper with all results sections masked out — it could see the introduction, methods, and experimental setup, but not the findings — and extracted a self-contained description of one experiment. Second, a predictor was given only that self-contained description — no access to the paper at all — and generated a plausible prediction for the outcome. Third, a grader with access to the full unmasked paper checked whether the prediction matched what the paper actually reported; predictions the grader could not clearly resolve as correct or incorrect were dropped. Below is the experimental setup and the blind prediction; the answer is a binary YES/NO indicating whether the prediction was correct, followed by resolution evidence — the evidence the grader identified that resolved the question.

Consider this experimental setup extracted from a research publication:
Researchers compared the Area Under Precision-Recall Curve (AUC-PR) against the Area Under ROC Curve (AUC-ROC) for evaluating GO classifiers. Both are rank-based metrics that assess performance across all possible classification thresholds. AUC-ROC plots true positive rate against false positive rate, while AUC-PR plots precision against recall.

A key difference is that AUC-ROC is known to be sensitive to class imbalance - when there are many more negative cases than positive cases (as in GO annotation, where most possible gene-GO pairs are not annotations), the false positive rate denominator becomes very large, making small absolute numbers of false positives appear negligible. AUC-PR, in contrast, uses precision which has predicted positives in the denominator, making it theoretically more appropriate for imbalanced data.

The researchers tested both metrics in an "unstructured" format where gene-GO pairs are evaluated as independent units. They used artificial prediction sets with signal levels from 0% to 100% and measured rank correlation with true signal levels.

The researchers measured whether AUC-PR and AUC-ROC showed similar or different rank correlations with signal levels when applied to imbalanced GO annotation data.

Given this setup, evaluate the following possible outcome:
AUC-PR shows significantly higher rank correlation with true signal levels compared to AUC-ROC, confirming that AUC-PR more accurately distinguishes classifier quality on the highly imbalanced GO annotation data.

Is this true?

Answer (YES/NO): YES